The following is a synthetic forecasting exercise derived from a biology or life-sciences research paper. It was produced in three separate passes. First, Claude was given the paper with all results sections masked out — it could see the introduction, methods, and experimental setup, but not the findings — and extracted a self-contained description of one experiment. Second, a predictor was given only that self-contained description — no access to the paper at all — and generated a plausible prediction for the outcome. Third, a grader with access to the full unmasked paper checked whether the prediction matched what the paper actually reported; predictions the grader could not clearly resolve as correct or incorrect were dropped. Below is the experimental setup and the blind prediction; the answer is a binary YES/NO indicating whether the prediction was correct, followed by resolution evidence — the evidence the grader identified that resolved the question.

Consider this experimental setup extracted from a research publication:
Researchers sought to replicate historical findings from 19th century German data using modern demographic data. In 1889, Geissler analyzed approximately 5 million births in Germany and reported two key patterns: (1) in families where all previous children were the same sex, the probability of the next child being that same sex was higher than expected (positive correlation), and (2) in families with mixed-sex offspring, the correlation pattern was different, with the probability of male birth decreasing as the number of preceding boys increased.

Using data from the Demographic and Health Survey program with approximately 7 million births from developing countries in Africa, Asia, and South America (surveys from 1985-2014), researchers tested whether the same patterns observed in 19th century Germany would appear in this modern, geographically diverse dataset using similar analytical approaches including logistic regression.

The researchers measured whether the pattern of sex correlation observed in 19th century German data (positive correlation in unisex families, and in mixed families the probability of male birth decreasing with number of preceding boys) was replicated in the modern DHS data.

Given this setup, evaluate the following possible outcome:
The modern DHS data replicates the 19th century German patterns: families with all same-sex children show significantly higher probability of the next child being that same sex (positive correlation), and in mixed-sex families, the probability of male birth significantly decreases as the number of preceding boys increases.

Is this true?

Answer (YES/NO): NO